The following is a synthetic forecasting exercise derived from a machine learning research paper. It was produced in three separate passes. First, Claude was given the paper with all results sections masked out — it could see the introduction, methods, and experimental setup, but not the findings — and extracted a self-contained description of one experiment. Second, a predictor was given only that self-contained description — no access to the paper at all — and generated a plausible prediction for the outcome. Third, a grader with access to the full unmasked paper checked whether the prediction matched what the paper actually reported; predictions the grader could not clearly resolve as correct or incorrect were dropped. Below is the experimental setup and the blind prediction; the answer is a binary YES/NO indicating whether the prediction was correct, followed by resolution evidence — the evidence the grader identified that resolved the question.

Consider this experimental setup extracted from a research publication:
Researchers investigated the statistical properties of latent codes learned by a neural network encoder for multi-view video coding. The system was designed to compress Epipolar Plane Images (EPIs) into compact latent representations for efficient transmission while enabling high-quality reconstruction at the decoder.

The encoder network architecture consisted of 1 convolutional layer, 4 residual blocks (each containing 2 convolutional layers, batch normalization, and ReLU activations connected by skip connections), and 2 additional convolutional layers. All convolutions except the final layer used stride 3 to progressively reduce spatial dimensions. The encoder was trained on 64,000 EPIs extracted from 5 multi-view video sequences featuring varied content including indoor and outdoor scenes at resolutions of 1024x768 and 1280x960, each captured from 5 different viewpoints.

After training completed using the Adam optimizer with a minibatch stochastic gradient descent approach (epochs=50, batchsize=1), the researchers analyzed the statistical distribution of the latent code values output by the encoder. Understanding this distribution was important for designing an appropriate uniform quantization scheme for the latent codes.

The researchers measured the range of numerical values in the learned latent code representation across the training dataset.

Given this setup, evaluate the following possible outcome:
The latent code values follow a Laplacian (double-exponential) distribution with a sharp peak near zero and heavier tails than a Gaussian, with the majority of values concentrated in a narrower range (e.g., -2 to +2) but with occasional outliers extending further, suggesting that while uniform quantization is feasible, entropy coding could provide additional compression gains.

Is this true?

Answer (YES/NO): NO